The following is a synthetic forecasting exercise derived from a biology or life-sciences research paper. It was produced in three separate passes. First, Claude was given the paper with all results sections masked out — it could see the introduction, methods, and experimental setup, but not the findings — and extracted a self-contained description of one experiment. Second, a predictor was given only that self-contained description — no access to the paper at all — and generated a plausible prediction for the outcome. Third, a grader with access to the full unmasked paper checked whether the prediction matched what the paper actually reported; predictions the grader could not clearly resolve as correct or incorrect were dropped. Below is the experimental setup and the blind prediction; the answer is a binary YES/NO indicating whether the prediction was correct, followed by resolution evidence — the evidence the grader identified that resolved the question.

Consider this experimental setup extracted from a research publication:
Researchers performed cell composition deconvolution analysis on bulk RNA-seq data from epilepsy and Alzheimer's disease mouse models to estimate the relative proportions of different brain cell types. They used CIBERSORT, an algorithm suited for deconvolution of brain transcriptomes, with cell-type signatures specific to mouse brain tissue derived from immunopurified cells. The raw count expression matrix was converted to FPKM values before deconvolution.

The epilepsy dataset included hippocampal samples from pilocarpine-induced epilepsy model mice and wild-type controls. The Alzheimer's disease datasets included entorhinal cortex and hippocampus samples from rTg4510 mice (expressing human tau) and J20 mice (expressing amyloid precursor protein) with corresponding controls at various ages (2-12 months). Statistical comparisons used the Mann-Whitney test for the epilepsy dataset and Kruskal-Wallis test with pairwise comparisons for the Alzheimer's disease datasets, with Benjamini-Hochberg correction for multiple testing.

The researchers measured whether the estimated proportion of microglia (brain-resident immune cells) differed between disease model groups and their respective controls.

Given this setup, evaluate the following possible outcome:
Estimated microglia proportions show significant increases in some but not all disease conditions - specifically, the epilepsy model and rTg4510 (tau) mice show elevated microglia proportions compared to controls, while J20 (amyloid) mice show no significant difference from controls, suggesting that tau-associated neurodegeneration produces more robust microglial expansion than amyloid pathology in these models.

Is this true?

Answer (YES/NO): YES